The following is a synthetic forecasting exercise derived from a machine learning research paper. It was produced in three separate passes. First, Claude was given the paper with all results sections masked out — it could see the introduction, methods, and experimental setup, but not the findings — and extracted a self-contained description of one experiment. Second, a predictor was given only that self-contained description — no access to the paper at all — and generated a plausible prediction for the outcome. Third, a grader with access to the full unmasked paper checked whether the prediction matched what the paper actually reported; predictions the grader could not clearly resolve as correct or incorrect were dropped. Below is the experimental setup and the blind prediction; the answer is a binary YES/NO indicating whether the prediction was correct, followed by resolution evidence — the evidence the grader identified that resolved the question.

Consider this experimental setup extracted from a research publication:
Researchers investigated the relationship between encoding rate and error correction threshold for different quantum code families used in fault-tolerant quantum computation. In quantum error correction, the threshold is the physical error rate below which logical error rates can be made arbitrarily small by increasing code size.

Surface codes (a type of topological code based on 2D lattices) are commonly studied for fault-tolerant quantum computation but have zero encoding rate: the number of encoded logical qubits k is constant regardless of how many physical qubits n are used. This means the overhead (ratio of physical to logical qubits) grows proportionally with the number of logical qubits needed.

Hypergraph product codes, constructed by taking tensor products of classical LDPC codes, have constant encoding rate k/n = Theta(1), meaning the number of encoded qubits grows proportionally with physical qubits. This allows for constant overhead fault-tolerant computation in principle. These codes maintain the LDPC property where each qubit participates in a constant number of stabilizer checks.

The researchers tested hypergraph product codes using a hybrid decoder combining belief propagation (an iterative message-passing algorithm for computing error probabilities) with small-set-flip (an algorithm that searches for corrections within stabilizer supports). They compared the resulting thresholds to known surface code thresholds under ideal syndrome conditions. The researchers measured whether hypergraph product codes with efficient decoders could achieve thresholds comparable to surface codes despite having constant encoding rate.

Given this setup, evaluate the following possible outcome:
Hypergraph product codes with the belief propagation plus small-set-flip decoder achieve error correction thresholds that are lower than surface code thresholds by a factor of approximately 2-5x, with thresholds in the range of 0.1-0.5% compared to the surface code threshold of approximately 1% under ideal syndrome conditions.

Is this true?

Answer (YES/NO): NO